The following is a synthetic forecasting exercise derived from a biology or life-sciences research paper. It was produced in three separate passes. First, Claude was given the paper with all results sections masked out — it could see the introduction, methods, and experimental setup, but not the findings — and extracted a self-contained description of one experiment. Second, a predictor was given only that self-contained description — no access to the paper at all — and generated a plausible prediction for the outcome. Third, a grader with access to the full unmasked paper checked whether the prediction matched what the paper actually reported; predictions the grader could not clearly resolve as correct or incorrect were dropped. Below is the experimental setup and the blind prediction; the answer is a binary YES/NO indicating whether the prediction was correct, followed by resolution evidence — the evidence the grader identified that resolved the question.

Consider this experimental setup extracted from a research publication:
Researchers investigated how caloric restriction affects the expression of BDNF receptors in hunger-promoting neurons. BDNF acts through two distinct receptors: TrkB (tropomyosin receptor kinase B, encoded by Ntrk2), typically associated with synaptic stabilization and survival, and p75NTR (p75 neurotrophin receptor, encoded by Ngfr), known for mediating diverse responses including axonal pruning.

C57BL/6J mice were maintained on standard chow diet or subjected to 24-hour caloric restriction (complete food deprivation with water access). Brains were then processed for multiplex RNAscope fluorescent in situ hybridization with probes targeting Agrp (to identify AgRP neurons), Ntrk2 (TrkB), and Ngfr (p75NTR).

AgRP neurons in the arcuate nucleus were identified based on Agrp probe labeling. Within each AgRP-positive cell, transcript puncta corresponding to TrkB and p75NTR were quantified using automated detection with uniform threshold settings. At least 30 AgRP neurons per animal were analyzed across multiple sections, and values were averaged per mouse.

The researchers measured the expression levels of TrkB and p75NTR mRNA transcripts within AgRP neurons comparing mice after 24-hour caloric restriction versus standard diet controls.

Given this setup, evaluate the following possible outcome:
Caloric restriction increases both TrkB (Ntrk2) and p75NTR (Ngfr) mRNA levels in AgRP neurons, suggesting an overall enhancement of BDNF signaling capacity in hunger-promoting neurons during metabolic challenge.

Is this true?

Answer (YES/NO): NO